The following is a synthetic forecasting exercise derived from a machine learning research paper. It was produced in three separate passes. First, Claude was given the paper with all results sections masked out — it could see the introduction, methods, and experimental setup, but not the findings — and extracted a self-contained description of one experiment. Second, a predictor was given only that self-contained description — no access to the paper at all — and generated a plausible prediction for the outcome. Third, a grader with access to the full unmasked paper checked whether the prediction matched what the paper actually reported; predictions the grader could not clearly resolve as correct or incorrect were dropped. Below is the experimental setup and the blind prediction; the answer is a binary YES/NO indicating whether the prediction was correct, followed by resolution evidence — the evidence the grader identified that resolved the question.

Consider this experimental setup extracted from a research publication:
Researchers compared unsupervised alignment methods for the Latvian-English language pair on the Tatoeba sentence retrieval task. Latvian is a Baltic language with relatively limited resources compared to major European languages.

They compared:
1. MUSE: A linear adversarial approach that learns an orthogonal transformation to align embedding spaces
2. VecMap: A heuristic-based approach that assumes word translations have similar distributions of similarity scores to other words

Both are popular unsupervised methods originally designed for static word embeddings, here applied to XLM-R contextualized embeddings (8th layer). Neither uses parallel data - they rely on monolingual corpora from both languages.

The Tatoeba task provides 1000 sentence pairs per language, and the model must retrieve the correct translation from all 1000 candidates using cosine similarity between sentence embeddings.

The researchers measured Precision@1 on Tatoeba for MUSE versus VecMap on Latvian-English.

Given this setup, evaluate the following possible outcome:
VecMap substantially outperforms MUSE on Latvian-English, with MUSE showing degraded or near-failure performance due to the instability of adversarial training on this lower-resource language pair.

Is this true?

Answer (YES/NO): NO